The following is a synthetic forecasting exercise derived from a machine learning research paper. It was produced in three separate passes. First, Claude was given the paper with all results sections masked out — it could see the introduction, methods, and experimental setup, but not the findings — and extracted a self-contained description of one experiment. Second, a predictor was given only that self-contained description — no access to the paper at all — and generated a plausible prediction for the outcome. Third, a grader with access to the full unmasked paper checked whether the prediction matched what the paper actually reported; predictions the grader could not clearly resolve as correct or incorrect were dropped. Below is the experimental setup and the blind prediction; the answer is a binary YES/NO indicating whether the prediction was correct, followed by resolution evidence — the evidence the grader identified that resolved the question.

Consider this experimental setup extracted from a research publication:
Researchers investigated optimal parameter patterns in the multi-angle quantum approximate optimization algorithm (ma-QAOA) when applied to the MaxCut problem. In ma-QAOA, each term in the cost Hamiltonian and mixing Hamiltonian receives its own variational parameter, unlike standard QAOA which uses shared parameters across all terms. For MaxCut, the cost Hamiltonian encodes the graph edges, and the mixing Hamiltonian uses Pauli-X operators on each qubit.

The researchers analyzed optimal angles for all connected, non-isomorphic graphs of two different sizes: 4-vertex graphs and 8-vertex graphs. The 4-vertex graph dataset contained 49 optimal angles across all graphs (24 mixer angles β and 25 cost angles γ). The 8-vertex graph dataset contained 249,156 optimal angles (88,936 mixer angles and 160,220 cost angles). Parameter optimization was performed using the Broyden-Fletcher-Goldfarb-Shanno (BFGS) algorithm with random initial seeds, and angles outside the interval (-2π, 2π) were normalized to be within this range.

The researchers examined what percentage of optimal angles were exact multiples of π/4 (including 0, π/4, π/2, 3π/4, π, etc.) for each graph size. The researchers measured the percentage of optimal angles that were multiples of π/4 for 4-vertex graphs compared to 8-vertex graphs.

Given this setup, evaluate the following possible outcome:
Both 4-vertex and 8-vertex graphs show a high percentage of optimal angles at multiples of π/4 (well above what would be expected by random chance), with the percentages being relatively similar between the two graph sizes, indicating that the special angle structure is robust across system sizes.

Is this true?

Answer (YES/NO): NO